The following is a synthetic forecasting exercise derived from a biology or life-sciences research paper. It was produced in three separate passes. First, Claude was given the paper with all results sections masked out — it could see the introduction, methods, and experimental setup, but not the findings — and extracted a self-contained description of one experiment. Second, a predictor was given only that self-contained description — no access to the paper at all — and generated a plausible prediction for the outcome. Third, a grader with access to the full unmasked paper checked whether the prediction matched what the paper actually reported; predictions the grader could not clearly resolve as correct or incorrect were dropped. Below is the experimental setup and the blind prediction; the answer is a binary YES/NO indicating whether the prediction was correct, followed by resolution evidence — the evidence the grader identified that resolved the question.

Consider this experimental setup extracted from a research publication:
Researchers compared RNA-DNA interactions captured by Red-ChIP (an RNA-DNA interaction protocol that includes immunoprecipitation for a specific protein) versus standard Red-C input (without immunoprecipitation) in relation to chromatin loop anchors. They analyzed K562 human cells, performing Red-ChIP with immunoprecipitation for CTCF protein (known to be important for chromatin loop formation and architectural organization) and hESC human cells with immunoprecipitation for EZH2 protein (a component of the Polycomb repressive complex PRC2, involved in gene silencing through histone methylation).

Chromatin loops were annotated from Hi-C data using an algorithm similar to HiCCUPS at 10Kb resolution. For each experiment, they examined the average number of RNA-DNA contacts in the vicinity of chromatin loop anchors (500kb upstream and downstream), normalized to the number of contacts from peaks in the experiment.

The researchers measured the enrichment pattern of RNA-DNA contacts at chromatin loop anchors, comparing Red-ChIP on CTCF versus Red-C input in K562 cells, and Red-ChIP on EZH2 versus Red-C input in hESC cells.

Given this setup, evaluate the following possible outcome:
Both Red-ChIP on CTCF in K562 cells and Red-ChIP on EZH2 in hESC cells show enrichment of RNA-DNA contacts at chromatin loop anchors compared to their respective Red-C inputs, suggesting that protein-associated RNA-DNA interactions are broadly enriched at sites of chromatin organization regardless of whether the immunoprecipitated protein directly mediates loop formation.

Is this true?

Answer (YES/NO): NO